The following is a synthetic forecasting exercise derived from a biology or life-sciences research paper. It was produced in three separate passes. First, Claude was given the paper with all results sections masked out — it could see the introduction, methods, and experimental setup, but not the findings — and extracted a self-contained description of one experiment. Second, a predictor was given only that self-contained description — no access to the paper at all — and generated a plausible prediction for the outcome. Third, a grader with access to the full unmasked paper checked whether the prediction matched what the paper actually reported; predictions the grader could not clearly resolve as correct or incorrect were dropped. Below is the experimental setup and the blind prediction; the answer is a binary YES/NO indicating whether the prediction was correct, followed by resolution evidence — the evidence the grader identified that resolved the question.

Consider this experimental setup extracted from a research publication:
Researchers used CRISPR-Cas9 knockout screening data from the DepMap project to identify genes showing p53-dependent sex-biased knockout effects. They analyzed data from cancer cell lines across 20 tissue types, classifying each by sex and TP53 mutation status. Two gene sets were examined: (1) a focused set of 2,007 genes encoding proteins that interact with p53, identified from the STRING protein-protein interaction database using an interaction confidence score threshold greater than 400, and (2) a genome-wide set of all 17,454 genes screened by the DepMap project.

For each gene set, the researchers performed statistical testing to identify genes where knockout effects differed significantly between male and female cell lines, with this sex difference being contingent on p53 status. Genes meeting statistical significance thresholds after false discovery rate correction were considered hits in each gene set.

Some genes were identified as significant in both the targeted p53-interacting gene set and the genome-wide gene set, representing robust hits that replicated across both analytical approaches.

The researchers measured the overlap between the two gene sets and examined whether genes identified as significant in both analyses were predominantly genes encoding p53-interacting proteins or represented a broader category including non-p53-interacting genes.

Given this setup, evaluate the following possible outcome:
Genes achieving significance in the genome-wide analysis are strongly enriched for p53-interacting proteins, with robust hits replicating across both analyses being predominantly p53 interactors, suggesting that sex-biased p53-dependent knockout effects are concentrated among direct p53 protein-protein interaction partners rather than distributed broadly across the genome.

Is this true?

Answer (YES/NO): NO